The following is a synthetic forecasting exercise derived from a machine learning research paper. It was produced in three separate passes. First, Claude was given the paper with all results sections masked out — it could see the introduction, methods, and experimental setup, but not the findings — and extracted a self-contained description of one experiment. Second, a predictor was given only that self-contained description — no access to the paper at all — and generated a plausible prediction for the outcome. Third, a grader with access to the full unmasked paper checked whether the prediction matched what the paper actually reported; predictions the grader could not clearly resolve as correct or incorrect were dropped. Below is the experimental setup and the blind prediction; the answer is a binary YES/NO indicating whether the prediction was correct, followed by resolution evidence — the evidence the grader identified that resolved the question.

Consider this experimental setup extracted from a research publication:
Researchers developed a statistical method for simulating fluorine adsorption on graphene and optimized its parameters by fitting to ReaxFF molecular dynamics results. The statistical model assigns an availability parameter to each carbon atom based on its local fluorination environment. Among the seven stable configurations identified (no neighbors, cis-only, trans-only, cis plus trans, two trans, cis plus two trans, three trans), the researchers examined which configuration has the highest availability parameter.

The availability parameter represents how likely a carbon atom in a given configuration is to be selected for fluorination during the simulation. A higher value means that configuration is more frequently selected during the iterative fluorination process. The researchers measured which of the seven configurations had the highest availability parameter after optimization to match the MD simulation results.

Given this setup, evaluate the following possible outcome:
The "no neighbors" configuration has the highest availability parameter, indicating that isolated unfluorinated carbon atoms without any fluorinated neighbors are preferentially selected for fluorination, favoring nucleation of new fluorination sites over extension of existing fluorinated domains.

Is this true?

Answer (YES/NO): YES